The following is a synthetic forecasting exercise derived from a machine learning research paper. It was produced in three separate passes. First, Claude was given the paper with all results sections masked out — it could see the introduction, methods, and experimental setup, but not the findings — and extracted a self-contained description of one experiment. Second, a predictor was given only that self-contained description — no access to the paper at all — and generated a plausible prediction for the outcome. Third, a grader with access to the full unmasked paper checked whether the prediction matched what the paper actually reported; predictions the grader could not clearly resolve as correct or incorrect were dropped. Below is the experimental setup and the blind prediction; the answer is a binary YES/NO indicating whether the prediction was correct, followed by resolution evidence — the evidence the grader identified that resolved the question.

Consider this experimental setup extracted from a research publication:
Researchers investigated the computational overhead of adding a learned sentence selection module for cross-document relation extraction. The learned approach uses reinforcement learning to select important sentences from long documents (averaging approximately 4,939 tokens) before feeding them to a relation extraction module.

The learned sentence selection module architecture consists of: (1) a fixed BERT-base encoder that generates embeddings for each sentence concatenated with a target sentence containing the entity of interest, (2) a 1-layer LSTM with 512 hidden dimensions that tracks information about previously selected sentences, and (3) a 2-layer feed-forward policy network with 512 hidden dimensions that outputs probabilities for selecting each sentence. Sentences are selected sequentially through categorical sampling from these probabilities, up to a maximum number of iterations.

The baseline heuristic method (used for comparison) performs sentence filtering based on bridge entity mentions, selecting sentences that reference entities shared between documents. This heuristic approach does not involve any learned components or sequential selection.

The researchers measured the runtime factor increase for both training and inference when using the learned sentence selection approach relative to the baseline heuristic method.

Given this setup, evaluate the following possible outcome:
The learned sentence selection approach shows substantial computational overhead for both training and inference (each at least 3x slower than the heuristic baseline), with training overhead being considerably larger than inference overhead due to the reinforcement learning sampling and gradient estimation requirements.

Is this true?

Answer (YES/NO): NO